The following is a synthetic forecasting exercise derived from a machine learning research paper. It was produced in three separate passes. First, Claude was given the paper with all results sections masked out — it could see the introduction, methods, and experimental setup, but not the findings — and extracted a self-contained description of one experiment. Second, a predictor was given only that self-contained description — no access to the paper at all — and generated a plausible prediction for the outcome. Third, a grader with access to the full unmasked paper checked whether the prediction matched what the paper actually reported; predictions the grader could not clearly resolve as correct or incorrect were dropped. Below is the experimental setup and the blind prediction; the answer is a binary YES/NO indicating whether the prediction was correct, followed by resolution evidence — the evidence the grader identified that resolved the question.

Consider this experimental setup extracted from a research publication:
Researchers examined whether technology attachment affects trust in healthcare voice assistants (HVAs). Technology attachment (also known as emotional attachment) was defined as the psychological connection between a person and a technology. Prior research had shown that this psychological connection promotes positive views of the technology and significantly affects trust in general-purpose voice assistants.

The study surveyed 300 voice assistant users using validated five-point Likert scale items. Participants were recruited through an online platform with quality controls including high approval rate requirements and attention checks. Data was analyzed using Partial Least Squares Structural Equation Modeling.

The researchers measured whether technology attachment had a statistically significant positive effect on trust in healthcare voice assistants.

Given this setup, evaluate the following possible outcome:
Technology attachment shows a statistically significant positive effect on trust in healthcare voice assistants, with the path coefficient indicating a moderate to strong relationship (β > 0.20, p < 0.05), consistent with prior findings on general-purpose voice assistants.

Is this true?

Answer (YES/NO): NO